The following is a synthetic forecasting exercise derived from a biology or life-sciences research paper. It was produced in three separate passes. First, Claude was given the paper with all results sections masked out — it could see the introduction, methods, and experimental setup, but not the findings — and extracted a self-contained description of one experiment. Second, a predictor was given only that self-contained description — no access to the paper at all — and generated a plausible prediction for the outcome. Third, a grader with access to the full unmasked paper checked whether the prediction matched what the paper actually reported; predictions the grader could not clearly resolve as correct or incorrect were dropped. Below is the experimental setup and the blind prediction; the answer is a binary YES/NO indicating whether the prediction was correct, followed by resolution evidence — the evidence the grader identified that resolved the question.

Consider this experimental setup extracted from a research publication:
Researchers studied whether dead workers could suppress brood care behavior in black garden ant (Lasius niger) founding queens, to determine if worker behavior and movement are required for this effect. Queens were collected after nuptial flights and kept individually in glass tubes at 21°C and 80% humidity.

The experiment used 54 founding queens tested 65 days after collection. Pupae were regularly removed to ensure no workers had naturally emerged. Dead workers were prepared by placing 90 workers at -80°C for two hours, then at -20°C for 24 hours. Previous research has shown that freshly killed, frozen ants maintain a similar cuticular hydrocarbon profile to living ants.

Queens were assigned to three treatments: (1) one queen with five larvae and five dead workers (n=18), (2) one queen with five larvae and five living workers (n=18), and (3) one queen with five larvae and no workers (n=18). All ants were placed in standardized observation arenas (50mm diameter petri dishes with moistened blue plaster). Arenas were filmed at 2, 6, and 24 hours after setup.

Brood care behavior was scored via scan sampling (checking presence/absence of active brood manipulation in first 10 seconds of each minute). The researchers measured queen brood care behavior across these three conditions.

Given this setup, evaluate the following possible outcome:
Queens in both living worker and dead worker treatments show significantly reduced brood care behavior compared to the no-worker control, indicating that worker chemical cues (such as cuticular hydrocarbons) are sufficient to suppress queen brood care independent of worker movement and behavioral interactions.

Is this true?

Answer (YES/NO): NO